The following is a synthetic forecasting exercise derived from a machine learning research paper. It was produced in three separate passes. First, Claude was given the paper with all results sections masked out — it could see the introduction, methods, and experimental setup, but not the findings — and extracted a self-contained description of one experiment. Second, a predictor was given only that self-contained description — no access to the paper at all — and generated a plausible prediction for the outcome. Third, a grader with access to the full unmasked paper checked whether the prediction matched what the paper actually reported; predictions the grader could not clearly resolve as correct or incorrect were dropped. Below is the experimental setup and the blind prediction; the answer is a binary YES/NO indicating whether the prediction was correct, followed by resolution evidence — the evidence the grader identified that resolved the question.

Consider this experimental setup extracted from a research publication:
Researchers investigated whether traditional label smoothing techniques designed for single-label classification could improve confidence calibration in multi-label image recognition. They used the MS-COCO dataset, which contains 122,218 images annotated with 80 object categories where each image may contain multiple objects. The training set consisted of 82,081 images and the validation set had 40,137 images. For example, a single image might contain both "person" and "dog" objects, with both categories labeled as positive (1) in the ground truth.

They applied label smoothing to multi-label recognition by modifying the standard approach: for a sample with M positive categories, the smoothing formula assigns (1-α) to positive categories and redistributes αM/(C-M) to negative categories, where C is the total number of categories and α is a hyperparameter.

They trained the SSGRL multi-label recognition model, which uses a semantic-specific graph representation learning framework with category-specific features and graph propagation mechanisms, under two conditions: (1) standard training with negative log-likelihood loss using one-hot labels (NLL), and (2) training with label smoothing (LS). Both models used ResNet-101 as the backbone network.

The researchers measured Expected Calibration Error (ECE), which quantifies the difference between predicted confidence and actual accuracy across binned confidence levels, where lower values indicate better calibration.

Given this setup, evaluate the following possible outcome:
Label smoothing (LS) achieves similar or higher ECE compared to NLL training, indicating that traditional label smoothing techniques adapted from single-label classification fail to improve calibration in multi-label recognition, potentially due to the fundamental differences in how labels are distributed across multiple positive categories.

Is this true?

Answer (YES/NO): NO